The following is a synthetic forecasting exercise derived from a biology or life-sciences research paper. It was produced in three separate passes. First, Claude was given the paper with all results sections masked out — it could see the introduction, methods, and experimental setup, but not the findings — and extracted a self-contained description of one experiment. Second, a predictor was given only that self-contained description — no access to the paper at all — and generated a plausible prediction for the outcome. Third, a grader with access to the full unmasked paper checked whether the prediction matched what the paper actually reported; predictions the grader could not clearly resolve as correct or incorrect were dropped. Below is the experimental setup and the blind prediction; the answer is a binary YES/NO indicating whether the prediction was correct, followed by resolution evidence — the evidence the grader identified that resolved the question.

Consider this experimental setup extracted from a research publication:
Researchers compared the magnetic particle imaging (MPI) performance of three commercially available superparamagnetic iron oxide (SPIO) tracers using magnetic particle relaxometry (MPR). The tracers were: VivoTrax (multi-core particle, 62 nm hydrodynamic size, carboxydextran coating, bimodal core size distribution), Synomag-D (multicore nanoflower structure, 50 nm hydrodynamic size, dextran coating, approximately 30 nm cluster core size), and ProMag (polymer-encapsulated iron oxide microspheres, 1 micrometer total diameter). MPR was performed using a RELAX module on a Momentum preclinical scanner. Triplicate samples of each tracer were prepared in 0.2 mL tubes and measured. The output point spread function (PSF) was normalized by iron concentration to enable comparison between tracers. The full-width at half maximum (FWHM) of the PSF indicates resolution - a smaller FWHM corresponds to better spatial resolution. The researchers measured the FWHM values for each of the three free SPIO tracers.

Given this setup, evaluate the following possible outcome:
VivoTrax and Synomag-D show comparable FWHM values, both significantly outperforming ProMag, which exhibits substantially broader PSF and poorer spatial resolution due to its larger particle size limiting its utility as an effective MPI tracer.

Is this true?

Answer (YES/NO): NO